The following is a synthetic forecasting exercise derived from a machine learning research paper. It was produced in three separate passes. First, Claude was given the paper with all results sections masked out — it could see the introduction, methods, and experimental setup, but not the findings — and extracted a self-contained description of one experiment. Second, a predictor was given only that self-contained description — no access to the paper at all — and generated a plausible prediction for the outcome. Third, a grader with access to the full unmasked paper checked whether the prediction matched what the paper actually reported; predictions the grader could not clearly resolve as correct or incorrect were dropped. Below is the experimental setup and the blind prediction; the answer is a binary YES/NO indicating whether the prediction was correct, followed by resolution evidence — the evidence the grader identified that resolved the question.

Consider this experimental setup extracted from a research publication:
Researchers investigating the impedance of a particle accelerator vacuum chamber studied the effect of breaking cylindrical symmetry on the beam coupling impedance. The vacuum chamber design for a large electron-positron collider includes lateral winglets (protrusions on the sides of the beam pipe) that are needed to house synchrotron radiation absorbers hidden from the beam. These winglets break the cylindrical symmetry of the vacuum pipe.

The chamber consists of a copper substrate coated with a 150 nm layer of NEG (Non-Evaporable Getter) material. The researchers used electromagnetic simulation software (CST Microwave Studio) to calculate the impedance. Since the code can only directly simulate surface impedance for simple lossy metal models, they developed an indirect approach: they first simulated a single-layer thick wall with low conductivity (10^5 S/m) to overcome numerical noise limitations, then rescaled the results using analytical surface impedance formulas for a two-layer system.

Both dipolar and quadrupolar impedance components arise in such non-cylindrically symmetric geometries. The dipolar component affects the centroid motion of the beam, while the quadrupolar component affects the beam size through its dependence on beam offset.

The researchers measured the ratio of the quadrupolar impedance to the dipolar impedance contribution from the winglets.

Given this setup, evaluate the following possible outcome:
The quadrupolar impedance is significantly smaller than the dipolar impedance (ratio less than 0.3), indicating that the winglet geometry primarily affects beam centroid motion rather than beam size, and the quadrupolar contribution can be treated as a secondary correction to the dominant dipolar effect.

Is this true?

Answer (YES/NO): YES